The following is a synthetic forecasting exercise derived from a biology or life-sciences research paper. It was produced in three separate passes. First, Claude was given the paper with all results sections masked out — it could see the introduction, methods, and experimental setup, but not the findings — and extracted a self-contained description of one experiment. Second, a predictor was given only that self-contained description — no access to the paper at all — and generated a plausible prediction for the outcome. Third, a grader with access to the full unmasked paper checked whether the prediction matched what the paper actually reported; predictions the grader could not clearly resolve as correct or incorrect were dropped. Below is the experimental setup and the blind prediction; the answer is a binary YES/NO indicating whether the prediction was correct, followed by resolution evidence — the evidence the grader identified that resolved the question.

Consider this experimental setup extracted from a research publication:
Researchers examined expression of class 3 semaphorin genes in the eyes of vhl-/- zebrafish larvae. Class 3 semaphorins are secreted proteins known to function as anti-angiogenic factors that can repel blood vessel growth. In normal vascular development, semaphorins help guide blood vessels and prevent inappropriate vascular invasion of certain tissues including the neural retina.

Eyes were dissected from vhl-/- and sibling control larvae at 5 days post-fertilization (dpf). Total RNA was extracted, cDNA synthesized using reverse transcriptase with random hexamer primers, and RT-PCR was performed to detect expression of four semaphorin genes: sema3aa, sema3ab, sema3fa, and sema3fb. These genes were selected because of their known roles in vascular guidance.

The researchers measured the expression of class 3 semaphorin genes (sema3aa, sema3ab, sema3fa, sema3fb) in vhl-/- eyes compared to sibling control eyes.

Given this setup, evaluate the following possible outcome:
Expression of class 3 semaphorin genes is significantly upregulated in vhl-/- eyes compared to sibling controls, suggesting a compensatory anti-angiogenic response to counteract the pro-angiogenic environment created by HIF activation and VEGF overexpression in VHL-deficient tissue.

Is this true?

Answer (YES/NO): NO